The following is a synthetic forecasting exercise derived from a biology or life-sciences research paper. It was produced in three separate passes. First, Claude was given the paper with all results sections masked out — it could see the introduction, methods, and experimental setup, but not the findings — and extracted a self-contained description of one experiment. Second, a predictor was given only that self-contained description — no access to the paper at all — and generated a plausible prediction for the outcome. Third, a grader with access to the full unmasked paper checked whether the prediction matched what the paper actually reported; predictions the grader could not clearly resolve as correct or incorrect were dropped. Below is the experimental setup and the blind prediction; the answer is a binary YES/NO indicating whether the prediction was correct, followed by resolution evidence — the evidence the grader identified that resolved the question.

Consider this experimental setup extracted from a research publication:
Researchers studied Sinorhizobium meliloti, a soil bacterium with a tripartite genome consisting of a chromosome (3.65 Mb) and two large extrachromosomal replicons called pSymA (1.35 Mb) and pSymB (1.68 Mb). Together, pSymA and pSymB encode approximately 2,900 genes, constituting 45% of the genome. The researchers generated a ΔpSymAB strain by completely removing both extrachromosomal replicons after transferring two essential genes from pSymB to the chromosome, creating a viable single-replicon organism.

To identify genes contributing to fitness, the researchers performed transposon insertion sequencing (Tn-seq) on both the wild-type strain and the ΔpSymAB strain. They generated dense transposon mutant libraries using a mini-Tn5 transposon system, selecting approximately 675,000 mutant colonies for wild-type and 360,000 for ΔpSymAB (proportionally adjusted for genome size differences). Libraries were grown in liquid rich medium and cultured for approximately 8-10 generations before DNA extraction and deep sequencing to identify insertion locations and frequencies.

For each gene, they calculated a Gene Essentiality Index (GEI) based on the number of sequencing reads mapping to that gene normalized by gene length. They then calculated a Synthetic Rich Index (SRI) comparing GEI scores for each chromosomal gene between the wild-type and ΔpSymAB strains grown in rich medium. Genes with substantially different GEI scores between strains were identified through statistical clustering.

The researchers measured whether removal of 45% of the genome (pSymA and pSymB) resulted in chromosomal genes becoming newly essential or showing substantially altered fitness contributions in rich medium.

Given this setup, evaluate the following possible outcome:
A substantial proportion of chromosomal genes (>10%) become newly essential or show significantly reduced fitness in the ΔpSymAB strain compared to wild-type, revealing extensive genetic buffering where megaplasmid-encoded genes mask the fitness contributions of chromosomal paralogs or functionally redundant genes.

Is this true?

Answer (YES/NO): NO